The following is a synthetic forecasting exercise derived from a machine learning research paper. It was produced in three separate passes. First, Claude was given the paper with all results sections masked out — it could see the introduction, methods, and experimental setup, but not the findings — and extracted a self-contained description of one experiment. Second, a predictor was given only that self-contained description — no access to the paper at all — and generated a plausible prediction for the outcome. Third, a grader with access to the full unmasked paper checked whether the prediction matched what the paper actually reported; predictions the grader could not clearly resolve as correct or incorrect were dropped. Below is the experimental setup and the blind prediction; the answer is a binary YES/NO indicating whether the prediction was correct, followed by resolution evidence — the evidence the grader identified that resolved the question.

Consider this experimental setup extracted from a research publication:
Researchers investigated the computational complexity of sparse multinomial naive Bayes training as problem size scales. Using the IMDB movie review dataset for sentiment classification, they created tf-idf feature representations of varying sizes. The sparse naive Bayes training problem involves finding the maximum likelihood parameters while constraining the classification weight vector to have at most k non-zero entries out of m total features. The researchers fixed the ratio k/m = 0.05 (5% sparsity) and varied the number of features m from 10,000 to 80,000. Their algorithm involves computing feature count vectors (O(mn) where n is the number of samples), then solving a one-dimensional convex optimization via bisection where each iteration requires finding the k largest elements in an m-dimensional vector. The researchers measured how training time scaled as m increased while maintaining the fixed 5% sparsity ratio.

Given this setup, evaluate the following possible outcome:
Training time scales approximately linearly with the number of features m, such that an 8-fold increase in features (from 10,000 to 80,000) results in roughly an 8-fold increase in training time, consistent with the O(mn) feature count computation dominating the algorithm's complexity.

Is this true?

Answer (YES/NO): NO